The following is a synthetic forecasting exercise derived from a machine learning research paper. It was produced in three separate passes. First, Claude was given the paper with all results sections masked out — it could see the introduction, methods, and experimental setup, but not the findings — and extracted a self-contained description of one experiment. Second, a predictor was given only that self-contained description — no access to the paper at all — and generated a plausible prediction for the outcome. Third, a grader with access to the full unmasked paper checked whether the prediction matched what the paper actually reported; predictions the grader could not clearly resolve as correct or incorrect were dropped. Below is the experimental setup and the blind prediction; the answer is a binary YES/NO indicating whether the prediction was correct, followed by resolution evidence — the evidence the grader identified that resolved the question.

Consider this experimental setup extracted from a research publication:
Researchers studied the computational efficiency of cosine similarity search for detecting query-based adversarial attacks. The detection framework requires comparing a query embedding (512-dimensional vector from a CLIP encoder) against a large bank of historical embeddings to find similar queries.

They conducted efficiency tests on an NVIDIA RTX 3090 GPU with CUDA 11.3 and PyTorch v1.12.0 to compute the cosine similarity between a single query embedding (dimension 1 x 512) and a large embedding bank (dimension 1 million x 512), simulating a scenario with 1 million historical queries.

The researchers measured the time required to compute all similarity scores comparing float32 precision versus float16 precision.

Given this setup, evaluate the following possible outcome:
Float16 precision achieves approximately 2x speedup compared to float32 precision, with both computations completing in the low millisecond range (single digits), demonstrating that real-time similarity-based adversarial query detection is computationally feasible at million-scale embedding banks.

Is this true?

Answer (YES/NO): NO